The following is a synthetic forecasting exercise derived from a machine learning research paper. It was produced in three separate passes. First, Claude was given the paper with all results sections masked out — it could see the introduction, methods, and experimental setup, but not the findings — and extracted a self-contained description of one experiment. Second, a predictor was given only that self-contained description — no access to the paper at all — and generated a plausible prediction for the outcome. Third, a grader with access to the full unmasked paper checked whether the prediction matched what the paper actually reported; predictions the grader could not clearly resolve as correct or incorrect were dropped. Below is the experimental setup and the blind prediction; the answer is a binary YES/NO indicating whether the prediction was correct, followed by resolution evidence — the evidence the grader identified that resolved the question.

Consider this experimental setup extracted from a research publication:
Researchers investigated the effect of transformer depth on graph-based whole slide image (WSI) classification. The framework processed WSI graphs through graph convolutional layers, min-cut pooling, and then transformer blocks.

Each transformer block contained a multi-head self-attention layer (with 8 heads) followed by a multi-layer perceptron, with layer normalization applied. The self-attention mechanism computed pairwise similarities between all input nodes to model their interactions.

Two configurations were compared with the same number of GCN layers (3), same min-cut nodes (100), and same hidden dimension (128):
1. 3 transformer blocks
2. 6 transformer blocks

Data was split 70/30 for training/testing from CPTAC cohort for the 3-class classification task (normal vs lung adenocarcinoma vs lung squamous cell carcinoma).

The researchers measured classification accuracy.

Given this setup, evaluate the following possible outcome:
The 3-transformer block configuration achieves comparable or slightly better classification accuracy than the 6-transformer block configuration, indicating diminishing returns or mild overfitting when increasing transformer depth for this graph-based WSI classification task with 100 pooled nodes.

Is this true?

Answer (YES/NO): YES